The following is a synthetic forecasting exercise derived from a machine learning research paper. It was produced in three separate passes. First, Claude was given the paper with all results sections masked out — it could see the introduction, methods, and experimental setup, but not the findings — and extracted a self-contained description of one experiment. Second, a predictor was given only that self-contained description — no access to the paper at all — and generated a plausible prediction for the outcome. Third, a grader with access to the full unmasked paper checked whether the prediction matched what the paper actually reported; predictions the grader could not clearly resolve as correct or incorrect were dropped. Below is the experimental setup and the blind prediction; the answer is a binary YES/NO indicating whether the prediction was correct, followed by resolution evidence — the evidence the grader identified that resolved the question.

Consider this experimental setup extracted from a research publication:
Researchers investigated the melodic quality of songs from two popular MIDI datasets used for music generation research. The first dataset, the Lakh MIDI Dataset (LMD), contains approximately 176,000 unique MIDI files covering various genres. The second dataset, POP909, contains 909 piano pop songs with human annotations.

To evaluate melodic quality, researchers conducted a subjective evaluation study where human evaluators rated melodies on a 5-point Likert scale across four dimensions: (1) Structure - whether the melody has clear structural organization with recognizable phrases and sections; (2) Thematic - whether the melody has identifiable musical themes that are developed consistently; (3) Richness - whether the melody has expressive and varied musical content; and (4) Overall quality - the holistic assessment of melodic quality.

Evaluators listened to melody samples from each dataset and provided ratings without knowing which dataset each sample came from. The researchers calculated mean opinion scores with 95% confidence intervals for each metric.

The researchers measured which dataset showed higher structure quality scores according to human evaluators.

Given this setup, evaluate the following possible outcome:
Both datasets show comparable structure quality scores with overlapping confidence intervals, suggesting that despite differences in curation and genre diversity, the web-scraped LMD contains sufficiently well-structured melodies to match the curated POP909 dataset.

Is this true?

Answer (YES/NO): NO